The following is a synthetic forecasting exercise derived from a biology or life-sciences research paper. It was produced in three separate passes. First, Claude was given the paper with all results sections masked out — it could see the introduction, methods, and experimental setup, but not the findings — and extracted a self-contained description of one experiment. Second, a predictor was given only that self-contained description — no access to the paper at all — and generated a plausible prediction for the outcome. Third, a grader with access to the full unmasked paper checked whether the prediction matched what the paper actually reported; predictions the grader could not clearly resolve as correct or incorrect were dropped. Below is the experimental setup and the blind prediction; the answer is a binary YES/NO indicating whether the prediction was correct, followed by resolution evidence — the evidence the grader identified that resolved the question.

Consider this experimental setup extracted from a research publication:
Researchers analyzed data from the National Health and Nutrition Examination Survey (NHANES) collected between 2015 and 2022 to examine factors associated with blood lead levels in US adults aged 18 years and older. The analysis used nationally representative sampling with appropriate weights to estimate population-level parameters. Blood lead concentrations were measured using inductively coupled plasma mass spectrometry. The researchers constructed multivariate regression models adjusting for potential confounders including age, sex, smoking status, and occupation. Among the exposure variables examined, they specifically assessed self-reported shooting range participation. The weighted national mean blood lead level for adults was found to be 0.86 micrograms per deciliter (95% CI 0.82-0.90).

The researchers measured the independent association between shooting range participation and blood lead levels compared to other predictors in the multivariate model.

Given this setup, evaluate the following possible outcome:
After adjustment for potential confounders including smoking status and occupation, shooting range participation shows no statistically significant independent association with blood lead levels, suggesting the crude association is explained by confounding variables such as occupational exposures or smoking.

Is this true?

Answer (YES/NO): NO